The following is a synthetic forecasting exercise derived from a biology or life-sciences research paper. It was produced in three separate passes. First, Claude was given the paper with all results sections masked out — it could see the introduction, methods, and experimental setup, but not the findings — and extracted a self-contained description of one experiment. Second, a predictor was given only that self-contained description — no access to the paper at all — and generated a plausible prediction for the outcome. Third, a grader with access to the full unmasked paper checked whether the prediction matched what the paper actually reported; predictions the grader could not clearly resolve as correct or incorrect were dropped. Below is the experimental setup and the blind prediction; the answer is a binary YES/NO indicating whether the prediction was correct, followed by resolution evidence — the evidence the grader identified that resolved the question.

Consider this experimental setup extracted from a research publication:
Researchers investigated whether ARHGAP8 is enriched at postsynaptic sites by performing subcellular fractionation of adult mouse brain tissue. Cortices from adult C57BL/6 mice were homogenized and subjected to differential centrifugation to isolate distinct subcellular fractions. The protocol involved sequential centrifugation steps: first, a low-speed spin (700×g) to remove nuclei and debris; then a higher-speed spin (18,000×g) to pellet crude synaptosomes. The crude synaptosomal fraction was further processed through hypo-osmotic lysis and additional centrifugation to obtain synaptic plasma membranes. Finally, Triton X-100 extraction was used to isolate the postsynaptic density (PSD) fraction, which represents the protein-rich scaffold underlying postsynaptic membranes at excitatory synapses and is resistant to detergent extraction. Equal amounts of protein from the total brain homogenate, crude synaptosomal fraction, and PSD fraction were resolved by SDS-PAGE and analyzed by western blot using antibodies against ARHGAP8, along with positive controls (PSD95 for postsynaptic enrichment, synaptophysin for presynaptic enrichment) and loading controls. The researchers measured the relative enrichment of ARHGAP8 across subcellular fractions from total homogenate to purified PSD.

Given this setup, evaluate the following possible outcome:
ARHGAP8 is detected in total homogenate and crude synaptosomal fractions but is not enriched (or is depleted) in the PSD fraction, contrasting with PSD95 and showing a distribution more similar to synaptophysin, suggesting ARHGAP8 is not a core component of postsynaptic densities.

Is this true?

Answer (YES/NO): NO